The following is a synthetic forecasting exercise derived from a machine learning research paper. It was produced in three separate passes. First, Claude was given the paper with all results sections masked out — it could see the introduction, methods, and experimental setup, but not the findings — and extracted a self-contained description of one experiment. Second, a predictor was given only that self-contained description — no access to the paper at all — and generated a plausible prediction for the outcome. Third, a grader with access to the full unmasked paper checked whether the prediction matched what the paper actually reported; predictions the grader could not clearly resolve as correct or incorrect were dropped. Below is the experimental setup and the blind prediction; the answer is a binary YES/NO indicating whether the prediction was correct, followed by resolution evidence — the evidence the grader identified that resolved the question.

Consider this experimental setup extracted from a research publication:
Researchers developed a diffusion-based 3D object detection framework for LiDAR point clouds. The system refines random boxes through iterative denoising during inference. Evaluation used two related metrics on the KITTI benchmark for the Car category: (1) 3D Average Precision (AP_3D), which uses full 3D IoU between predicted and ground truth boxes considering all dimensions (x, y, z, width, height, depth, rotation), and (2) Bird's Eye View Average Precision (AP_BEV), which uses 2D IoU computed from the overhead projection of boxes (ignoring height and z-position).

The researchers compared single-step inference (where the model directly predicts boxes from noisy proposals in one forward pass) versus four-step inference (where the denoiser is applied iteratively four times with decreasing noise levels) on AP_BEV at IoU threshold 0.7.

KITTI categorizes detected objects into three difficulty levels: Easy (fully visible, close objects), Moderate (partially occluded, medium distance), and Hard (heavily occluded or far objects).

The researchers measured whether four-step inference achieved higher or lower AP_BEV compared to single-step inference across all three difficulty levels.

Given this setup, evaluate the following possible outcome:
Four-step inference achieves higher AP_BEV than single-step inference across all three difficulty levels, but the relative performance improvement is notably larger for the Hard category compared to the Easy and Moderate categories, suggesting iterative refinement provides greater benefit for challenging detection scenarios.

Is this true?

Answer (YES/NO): YES